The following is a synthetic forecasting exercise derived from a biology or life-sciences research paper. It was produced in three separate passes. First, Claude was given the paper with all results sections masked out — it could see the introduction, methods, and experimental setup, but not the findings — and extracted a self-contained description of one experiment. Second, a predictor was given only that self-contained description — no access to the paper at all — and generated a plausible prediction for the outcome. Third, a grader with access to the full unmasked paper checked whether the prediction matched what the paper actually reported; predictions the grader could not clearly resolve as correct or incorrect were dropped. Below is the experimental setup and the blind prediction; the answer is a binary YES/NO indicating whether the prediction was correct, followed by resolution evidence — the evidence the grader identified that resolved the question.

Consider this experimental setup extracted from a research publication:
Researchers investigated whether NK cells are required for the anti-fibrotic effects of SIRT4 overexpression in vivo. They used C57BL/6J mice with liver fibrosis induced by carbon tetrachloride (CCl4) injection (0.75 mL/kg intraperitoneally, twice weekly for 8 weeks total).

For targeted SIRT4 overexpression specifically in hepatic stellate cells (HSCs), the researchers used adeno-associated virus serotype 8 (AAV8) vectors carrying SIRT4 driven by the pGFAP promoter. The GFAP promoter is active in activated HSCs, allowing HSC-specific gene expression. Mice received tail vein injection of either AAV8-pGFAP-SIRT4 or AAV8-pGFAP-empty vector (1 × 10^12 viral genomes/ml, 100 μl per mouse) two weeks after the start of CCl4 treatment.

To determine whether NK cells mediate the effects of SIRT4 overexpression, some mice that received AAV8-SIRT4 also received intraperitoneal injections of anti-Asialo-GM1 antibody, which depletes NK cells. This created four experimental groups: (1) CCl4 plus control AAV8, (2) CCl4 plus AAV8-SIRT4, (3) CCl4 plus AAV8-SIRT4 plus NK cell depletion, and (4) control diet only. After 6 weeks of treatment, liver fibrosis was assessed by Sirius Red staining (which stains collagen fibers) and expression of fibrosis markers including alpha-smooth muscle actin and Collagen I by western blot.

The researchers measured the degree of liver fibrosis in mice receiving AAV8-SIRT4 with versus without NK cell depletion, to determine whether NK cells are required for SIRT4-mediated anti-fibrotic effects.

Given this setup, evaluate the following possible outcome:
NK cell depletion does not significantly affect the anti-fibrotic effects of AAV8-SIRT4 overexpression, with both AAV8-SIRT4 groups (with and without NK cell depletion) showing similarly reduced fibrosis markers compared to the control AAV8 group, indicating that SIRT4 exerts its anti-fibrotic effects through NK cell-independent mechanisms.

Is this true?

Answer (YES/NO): NO